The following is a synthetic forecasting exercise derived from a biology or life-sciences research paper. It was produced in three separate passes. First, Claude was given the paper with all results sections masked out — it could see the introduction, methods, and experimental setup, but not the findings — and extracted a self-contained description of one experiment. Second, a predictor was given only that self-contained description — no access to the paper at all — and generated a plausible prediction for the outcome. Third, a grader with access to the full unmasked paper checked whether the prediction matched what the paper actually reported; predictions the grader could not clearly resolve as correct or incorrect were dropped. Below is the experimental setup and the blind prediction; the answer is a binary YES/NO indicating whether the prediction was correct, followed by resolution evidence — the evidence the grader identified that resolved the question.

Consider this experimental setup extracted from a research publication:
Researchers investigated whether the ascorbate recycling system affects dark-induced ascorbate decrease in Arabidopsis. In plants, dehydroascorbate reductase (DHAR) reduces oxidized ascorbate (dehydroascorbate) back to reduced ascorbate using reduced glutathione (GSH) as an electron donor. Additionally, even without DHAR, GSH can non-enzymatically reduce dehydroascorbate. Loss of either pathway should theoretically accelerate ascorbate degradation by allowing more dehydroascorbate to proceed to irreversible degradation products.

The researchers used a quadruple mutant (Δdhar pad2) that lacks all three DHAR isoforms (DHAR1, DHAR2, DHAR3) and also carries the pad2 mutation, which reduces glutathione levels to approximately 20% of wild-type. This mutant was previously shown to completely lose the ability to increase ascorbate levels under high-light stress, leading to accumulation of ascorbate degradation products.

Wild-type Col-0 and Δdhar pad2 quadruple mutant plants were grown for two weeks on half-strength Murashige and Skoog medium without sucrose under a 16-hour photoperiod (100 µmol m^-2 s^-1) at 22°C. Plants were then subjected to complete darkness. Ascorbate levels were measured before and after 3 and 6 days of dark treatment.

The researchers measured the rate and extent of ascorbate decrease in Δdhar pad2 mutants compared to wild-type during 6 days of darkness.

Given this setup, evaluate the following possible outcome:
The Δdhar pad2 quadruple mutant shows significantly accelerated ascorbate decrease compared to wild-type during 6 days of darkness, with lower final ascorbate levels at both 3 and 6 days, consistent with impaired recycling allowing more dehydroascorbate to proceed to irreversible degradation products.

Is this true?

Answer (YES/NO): NO